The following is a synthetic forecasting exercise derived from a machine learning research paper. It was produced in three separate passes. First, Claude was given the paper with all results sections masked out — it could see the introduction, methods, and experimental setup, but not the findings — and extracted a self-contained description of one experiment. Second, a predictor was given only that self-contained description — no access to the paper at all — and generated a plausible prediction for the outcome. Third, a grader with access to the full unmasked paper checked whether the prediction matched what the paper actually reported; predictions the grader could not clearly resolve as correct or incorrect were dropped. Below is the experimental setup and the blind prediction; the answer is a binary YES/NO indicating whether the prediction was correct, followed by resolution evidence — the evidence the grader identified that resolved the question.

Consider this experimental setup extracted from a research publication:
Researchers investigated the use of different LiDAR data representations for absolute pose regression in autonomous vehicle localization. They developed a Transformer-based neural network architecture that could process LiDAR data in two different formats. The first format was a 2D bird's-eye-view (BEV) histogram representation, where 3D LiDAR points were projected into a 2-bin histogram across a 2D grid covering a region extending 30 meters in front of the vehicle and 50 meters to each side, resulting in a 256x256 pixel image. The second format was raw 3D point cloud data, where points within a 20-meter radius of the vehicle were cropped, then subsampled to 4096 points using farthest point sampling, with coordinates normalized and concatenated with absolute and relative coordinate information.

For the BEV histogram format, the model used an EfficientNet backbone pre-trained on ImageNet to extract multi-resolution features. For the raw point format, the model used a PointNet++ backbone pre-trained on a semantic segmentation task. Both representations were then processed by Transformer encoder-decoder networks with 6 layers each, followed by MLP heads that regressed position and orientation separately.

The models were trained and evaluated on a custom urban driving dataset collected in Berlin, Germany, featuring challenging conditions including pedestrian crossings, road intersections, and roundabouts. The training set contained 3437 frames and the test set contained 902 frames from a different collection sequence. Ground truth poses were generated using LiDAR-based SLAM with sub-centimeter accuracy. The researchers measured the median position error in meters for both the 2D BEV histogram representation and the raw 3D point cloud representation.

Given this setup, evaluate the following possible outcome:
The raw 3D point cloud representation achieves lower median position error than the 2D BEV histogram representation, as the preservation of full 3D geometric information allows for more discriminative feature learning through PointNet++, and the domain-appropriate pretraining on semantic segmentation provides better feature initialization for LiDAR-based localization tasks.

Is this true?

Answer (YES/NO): NO